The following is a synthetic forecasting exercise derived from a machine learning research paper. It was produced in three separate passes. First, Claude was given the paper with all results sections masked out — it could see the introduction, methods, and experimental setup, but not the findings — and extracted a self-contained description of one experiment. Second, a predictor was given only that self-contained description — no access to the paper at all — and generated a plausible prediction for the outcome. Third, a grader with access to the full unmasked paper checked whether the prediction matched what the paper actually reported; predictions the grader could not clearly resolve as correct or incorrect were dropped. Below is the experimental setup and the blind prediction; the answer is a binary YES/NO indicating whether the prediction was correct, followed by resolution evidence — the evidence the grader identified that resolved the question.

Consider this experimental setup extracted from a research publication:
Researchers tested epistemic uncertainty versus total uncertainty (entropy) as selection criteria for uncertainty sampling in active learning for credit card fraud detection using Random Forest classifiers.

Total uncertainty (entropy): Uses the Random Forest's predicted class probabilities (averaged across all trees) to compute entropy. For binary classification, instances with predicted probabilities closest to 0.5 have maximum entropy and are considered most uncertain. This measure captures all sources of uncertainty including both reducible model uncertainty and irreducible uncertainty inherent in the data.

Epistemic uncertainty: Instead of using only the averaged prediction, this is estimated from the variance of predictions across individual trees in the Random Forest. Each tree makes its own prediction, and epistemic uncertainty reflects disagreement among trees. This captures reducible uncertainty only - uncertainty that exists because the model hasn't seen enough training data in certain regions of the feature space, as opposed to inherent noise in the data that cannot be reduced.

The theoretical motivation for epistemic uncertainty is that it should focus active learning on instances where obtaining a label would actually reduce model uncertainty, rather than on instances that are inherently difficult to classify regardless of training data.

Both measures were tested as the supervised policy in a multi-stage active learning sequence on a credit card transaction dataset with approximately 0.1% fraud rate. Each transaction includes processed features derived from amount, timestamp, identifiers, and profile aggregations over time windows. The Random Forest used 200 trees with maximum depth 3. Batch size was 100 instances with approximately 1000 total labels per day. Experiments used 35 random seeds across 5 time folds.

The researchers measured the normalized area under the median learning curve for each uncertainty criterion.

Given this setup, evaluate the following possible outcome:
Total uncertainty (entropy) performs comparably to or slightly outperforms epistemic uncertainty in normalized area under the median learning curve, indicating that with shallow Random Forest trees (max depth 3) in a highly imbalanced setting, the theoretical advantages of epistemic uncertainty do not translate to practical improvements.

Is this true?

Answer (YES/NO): YES